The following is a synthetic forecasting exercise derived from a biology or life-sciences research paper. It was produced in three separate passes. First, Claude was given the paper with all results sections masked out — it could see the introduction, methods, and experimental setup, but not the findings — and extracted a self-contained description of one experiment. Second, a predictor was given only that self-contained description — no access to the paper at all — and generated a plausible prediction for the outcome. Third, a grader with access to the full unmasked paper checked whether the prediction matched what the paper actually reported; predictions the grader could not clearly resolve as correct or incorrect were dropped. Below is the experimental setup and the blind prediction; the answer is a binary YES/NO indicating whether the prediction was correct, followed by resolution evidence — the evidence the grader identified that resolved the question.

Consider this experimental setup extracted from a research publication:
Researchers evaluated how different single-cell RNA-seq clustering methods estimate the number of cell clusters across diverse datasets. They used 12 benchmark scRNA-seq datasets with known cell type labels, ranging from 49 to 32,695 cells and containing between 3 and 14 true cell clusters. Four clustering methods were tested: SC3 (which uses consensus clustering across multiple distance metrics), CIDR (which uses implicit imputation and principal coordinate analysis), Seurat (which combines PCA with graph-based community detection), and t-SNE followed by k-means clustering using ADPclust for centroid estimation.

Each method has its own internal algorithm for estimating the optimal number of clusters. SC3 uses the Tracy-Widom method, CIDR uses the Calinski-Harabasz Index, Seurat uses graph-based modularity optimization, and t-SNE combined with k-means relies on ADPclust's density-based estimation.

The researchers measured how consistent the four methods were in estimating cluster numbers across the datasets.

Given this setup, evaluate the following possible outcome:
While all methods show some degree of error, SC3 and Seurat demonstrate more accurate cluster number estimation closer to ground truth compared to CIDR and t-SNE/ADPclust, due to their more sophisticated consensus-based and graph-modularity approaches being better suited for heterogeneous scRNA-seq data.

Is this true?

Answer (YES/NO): NO